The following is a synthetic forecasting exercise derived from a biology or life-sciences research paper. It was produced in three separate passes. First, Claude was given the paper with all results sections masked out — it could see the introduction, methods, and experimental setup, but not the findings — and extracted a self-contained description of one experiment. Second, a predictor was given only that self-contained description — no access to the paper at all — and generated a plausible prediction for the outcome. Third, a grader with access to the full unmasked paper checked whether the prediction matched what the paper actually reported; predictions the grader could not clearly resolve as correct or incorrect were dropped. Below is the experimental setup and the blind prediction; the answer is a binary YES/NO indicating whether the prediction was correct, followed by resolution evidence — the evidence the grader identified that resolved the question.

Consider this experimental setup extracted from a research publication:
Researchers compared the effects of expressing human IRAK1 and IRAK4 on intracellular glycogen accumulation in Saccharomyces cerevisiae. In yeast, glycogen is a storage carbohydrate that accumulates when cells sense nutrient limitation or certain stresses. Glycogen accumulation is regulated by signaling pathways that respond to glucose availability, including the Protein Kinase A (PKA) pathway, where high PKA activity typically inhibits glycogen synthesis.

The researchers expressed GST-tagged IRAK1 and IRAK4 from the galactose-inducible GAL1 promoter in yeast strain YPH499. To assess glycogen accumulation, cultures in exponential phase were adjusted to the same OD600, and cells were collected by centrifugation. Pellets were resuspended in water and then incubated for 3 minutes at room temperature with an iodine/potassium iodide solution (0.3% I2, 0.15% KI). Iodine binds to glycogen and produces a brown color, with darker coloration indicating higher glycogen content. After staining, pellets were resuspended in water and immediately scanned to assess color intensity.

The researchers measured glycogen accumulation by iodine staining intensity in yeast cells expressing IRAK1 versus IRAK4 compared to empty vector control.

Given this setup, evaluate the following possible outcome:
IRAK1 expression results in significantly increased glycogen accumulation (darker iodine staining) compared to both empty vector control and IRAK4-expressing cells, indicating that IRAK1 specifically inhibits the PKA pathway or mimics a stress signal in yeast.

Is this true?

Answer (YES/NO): NO